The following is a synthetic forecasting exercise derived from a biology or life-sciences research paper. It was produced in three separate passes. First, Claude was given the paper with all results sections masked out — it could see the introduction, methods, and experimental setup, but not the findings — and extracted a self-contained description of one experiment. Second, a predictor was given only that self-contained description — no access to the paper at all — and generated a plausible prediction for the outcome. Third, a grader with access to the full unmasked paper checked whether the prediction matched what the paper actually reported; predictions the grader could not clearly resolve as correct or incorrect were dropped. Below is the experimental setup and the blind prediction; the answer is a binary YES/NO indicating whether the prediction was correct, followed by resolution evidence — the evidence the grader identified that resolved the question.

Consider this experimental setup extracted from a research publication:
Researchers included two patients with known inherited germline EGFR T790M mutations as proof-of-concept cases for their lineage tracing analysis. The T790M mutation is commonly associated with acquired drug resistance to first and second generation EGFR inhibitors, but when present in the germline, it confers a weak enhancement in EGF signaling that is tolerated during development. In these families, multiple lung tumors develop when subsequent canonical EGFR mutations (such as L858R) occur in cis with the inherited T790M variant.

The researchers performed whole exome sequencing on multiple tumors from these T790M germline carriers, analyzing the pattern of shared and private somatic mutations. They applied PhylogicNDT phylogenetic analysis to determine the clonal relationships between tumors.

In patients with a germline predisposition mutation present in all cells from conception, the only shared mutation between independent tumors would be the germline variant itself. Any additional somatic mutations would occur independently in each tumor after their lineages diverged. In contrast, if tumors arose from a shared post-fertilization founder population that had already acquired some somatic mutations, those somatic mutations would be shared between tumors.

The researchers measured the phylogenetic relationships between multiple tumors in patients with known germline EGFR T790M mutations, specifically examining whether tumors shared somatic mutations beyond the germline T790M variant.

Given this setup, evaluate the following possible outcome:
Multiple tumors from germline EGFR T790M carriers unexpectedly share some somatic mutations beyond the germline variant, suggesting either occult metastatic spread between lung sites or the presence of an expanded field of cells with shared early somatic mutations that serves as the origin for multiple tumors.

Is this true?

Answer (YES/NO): NO